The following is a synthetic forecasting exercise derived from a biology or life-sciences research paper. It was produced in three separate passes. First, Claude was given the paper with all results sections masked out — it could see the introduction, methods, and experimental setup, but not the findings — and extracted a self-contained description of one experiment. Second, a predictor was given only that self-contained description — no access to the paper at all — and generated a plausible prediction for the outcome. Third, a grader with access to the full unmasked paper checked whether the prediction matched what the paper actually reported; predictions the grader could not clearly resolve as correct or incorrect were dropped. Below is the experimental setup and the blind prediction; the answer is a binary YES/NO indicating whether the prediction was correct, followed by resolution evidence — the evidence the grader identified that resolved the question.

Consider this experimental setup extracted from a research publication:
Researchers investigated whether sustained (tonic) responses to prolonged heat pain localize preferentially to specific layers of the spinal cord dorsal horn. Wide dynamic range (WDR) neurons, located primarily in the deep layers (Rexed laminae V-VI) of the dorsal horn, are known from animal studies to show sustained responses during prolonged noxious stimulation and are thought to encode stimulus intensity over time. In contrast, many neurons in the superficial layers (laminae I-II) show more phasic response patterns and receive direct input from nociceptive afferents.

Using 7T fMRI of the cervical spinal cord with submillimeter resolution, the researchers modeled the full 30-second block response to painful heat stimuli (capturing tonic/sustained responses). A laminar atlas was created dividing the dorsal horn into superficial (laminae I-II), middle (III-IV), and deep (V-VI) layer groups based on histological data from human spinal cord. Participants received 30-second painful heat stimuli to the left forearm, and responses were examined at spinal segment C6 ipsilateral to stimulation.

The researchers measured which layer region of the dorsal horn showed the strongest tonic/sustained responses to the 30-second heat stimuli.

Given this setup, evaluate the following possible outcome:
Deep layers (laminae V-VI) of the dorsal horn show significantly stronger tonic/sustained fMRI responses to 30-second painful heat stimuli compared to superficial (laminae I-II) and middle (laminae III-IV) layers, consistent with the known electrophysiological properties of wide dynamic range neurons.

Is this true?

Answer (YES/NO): YES